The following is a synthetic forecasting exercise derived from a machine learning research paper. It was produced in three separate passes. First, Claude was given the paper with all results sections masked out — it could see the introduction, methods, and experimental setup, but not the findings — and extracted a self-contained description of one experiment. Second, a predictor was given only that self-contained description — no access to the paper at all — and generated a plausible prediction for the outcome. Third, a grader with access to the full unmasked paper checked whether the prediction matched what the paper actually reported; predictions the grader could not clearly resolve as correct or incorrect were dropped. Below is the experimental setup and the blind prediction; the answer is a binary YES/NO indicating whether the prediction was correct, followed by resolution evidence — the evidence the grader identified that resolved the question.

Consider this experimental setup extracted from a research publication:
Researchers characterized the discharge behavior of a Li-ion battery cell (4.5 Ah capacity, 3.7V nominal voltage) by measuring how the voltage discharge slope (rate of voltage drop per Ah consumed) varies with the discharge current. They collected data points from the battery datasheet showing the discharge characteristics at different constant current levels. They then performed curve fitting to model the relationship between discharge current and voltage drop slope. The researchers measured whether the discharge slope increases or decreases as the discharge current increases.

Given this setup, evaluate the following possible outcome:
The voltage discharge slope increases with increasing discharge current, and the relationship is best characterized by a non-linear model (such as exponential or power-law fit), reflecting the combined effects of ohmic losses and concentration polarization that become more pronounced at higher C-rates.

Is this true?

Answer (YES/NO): YES